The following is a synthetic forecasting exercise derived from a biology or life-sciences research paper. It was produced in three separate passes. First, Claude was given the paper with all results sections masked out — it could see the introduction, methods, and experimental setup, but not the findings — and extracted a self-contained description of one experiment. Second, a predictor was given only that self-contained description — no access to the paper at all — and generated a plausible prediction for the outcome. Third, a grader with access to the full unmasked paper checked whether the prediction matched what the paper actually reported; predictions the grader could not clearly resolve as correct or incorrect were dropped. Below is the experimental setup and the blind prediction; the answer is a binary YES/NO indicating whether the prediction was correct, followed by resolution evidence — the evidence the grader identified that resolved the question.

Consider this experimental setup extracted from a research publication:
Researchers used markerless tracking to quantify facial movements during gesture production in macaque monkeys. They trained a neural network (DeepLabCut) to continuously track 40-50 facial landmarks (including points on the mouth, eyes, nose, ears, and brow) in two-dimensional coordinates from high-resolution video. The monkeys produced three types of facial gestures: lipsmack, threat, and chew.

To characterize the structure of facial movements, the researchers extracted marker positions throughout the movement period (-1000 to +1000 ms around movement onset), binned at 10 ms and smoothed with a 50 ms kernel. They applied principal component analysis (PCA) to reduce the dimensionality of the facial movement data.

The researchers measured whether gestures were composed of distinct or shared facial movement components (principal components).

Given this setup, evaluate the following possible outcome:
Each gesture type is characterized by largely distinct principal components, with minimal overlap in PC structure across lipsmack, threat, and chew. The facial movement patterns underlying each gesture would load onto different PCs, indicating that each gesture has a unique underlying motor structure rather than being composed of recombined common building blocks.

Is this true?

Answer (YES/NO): NO